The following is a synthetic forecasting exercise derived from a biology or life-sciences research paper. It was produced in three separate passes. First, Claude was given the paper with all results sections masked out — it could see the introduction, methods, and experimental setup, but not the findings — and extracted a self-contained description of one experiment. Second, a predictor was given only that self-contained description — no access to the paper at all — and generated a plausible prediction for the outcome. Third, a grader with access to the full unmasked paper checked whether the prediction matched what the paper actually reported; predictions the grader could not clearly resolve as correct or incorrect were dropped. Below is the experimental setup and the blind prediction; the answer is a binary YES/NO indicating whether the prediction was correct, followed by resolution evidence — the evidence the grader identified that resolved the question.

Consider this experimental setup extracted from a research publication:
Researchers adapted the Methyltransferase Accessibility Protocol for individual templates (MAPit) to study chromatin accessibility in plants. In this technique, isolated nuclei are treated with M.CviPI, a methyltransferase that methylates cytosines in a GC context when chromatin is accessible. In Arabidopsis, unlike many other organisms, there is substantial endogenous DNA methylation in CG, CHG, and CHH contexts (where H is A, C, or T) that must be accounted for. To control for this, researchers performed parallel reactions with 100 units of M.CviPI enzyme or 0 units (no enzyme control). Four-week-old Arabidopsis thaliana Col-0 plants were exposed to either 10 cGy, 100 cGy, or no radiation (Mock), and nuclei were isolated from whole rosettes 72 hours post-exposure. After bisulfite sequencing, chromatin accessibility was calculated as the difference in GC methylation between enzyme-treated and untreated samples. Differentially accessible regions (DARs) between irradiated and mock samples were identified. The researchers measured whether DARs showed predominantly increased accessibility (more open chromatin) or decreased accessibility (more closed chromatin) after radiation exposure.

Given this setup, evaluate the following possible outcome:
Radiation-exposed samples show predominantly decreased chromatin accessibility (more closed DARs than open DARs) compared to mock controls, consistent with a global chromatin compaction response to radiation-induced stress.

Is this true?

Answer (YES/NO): NO